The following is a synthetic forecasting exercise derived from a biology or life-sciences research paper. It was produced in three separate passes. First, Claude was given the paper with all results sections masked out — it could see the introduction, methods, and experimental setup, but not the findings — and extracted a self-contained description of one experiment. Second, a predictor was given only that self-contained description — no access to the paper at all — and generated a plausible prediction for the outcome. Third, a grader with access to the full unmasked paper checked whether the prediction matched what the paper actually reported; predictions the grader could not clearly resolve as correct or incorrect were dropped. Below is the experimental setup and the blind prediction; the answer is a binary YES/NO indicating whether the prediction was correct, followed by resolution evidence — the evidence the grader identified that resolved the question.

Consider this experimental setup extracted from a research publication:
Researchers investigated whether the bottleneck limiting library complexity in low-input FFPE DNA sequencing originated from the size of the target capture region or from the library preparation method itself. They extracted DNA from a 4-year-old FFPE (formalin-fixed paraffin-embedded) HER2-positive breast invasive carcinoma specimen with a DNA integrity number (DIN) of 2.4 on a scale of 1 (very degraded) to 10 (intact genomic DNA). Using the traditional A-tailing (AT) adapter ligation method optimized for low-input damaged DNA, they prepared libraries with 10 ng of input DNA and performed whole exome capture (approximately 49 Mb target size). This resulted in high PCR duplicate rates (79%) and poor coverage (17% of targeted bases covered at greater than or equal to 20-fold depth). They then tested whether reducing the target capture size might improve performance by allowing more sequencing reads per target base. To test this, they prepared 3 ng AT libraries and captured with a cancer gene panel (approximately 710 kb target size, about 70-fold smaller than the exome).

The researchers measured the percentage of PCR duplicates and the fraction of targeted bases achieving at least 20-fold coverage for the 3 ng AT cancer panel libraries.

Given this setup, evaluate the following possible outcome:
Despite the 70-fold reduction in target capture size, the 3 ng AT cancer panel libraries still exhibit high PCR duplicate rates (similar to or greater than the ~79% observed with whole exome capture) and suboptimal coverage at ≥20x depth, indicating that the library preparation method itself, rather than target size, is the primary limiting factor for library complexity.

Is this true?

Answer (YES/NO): YES